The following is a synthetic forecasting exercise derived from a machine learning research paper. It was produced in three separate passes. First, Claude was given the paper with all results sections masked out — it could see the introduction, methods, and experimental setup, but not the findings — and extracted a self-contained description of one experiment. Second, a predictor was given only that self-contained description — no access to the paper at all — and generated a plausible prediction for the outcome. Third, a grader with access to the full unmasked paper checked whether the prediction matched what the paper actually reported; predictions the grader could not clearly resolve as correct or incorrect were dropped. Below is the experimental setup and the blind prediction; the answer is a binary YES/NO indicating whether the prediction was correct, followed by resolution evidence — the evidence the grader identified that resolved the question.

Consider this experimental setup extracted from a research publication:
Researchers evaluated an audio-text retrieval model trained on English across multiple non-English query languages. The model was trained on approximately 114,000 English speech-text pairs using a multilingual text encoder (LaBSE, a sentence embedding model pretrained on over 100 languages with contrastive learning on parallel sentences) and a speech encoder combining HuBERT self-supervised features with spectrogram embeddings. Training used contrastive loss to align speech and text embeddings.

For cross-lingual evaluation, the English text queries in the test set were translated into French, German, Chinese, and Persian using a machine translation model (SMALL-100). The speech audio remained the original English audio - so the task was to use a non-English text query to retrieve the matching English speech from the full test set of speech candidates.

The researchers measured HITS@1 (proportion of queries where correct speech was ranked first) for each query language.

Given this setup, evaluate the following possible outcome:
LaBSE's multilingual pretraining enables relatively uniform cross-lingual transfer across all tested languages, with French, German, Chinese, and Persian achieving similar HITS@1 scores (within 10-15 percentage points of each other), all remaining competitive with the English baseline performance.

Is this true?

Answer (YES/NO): NO